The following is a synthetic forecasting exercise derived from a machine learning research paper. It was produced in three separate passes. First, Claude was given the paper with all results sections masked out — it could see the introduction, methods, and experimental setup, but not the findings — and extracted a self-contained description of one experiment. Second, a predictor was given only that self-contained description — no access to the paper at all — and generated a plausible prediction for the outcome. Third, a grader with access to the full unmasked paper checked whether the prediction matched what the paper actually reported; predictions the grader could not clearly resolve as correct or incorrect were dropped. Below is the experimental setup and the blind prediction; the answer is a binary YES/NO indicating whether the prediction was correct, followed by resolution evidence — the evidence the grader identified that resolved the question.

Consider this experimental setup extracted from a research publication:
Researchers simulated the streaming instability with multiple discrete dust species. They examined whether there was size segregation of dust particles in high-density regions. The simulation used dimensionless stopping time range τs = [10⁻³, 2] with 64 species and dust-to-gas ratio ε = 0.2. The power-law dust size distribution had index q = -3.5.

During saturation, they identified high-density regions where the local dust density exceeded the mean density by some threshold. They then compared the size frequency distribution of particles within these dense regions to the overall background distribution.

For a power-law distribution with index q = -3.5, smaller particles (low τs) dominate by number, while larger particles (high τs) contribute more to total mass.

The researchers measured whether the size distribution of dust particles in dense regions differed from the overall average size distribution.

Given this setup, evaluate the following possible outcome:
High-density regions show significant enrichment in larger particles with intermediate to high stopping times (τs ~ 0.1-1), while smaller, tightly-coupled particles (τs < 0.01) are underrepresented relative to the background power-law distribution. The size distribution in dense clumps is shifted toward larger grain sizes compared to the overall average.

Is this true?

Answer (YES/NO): YES